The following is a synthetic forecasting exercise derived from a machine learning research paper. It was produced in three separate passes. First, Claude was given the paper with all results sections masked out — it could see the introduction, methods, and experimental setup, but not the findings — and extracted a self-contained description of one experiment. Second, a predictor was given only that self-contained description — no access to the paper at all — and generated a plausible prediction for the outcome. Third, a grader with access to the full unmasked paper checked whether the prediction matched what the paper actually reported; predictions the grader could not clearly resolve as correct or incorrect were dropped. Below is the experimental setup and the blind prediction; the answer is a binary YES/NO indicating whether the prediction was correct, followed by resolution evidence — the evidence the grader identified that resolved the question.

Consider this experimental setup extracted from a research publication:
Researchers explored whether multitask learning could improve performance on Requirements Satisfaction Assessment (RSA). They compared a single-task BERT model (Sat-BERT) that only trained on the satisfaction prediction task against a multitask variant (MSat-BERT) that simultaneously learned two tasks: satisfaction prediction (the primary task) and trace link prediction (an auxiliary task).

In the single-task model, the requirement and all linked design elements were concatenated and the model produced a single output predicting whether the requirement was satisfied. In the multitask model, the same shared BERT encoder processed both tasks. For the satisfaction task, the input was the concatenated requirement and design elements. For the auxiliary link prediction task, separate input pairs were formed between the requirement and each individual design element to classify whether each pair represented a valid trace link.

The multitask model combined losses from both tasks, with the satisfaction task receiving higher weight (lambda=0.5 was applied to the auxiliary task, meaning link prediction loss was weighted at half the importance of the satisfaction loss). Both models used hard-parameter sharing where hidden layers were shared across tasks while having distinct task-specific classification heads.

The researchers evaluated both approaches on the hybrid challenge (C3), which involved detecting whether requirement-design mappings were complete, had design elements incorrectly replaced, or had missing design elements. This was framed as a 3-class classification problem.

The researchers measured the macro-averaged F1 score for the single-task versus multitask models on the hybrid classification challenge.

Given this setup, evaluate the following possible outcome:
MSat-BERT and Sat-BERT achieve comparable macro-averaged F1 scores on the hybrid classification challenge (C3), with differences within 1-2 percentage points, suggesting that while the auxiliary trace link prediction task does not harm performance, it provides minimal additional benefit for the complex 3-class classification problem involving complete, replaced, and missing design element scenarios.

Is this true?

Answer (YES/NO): NO